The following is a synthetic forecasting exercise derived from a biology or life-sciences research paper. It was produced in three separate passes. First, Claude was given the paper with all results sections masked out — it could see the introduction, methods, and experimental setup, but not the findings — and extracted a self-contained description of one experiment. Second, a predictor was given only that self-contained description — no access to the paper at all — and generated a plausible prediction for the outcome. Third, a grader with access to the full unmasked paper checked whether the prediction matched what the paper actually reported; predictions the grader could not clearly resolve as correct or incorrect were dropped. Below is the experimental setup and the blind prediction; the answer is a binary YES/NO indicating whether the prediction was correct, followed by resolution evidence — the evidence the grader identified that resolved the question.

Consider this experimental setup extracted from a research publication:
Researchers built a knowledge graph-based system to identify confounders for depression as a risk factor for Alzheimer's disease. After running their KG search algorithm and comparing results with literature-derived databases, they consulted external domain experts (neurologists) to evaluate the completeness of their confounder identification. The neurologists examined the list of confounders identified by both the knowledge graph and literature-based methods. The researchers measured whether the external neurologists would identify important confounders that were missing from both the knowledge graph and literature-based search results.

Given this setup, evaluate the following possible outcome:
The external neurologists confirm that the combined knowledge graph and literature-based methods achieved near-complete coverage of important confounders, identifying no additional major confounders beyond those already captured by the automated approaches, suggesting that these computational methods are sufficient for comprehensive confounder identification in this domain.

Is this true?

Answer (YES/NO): NO